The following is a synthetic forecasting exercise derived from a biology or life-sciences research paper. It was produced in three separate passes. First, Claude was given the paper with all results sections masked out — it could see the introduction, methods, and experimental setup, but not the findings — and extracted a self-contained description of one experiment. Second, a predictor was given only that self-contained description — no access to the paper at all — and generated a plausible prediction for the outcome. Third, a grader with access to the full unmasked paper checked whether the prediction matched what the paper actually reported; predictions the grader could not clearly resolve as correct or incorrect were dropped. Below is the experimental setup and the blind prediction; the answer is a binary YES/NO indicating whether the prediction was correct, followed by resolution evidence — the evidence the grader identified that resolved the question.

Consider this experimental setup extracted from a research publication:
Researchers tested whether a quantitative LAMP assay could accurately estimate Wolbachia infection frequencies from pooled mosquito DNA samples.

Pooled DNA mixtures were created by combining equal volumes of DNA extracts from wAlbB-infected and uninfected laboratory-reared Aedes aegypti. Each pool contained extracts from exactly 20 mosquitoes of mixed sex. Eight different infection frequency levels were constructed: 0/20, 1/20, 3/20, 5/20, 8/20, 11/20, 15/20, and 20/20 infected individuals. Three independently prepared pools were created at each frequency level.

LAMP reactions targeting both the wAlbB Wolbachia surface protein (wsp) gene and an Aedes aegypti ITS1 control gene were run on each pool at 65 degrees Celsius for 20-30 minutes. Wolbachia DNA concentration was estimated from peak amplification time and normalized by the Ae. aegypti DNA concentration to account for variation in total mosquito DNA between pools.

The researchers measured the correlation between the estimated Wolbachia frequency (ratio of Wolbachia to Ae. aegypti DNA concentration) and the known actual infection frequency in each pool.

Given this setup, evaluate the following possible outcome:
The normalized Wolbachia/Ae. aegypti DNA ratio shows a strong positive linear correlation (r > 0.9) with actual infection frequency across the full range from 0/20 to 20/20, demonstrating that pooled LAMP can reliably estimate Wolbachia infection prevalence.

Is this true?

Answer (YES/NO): NO